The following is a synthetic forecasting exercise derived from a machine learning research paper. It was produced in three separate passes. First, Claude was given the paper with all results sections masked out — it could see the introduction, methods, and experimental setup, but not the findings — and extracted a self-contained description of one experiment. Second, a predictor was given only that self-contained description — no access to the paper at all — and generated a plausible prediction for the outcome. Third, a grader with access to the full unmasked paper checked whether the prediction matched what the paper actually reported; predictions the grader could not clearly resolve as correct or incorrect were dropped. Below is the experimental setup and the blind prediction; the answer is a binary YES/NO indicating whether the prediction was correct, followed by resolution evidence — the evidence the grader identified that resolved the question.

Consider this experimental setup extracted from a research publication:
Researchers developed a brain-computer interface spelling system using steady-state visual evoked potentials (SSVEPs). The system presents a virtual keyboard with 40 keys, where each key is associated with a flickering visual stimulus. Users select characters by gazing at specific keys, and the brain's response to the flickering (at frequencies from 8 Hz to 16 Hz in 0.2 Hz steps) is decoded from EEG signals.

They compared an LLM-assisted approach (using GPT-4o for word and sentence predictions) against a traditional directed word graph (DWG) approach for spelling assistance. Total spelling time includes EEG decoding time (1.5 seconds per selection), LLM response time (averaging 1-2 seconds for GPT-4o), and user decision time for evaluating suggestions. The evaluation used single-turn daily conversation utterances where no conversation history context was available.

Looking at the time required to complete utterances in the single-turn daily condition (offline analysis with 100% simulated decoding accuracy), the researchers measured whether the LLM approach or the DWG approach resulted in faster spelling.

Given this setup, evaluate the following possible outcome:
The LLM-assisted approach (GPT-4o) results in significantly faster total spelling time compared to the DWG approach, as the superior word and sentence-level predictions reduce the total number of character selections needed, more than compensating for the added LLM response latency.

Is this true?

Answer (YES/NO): NO